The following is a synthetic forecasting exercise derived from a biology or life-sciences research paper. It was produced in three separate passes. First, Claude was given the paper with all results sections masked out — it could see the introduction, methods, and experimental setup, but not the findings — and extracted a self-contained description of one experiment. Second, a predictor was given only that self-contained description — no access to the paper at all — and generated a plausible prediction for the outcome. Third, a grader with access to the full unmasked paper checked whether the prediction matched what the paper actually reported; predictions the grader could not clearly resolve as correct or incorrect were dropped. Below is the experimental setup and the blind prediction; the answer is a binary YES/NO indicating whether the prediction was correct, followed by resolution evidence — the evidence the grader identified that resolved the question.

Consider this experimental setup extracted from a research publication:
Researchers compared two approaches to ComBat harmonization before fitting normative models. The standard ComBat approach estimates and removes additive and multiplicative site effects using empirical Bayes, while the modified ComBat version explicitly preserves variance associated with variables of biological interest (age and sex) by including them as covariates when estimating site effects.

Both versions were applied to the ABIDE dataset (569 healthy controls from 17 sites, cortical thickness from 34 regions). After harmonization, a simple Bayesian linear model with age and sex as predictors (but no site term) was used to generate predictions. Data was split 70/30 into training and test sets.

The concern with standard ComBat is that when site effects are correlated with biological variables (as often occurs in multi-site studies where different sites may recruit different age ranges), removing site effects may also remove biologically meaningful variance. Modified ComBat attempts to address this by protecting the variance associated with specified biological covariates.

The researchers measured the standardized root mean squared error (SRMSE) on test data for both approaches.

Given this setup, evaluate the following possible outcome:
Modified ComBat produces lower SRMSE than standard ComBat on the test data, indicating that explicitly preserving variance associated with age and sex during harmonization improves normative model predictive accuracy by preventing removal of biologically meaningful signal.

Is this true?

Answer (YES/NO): YES